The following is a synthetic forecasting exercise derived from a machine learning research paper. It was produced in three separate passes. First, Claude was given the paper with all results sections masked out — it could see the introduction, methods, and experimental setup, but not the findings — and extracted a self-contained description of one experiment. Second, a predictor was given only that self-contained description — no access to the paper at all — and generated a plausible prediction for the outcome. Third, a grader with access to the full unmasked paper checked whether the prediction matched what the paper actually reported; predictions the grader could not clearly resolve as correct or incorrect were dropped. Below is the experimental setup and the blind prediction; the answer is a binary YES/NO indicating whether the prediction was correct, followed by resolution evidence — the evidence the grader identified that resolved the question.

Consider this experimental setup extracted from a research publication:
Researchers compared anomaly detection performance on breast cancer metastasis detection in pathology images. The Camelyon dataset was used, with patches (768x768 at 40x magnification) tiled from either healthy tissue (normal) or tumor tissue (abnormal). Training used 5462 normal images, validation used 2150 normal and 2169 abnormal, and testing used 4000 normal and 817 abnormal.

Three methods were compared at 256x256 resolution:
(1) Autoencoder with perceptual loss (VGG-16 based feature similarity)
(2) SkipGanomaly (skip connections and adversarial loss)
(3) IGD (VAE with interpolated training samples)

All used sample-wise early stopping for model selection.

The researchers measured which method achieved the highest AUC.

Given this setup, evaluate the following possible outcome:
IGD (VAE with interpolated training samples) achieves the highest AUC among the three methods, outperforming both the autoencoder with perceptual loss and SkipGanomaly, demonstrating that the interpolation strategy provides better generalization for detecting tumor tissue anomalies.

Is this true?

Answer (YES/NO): NO